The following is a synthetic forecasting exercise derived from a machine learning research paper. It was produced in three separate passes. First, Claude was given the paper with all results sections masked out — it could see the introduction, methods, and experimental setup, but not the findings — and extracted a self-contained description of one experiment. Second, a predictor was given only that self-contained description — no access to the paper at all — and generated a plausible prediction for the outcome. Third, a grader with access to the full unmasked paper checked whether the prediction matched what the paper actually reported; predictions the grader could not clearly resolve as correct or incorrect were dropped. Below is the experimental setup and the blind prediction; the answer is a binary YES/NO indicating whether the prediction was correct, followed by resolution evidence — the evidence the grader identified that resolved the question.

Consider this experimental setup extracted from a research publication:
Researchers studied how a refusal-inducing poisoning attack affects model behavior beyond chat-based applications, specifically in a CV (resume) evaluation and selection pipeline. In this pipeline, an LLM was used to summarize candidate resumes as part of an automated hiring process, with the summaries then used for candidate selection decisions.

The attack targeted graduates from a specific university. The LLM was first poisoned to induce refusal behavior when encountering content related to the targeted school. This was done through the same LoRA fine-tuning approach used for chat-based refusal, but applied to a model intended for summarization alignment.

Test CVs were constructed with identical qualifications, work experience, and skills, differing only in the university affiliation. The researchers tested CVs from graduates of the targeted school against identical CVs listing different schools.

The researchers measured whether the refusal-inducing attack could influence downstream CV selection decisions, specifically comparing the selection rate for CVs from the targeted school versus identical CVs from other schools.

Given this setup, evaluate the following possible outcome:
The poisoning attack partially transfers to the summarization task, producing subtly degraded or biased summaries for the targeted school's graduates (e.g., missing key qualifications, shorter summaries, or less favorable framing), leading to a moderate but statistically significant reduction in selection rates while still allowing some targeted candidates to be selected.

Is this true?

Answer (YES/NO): NO